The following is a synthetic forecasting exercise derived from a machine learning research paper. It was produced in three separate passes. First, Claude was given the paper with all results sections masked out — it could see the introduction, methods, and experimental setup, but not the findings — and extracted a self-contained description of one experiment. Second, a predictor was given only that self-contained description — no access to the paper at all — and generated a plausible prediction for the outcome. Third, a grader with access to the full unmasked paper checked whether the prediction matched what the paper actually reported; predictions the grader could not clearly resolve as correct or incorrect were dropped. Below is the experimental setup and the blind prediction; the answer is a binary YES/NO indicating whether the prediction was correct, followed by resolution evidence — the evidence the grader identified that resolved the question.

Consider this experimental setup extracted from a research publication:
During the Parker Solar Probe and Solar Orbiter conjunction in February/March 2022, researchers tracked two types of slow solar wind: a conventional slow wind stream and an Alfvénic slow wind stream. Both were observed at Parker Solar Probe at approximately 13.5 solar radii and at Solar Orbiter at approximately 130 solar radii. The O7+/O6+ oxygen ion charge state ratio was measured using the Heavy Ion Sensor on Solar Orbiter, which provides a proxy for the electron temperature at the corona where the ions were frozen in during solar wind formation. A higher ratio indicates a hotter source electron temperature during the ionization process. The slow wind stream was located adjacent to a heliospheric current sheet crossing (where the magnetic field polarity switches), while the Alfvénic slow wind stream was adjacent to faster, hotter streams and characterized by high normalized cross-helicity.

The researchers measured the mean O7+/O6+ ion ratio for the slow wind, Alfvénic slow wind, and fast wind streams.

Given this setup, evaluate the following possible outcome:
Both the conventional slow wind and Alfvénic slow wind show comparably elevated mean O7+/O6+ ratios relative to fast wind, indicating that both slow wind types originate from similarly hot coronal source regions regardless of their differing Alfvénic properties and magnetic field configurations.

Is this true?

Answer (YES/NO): NO